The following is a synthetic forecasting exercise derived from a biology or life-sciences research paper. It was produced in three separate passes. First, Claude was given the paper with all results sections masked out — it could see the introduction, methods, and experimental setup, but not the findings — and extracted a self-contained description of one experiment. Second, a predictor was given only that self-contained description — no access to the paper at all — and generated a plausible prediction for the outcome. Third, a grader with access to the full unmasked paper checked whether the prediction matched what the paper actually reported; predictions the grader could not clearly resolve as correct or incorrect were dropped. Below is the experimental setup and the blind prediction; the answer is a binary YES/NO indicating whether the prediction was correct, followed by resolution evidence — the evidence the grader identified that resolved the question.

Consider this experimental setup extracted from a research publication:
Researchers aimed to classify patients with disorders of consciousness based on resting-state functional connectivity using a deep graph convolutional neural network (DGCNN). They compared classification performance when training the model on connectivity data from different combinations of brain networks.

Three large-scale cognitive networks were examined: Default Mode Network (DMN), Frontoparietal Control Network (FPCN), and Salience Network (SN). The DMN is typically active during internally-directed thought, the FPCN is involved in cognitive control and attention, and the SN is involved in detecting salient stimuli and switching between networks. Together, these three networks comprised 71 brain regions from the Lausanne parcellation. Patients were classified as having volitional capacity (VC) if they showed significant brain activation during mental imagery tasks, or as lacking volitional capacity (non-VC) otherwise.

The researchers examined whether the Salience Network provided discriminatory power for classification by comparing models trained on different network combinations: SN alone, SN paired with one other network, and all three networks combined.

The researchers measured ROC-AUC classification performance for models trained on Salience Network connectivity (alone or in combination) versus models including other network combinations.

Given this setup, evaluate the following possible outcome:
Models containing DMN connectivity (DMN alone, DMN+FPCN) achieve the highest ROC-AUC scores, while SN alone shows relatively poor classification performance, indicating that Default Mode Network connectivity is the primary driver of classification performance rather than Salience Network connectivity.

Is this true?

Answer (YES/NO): NO